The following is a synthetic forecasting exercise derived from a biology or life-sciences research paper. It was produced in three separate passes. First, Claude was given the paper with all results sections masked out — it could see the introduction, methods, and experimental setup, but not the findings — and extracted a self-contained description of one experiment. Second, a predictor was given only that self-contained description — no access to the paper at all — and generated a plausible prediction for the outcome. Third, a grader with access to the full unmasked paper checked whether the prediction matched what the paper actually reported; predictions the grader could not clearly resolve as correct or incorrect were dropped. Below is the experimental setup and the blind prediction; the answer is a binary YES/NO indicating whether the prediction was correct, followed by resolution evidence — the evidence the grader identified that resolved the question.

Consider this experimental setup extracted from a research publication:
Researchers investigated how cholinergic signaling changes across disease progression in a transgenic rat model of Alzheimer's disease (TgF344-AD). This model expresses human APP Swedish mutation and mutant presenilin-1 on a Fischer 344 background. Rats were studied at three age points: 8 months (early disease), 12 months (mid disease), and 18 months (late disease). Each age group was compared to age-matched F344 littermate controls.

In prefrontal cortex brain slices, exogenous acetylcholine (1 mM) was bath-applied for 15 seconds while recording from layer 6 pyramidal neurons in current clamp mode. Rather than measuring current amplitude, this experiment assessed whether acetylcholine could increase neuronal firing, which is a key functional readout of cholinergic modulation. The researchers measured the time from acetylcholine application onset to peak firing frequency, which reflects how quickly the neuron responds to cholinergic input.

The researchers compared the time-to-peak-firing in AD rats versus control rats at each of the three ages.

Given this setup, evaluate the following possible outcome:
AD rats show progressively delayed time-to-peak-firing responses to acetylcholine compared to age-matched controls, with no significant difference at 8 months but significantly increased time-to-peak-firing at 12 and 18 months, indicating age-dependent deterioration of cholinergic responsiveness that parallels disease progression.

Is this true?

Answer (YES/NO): NO